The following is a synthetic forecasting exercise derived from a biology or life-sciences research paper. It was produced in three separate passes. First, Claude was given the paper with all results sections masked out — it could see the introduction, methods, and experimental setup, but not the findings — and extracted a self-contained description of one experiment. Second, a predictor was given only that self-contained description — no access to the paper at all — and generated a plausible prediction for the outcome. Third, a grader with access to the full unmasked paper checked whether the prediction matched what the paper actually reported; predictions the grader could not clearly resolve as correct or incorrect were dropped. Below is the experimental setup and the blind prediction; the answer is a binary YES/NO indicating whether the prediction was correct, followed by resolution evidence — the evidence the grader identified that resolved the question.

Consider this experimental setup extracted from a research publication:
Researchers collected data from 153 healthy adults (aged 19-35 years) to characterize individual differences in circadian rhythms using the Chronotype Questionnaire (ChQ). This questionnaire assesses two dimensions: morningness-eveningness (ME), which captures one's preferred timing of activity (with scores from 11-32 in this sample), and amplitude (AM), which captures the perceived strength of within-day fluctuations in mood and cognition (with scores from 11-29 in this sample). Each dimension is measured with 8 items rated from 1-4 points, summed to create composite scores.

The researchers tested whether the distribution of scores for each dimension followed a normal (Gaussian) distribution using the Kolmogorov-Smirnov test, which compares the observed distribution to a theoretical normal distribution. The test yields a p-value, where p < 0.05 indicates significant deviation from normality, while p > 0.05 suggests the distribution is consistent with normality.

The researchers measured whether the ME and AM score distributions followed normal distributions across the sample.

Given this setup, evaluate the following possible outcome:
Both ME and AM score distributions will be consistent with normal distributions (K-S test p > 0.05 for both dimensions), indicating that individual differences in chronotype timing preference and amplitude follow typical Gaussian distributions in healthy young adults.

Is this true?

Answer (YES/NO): NO